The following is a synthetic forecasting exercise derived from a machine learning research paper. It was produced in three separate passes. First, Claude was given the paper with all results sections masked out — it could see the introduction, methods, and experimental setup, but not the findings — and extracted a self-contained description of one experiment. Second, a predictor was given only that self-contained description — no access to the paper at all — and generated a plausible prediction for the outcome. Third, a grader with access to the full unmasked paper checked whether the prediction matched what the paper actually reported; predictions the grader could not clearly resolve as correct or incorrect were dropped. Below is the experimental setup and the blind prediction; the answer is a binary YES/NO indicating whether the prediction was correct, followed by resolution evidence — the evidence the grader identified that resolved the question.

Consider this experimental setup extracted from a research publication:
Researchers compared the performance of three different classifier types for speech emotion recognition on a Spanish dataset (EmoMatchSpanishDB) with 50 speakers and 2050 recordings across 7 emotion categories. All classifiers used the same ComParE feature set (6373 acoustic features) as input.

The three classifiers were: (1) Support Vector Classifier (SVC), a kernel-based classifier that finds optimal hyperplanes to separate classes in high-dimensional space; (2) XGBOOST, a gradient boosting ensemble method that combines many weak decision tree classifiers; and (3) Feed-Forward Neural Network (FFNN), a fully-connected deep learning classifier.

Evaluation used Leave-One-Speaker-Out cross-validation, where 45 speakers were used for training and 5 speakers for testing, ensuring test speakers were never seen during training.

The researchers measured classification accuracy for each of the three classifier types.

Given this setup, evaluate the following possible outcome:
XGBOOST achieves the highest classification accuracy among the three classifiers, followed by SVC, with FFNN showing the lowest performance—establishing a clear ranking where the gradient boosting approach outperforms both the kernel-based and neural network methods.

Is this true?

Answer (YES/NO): NO